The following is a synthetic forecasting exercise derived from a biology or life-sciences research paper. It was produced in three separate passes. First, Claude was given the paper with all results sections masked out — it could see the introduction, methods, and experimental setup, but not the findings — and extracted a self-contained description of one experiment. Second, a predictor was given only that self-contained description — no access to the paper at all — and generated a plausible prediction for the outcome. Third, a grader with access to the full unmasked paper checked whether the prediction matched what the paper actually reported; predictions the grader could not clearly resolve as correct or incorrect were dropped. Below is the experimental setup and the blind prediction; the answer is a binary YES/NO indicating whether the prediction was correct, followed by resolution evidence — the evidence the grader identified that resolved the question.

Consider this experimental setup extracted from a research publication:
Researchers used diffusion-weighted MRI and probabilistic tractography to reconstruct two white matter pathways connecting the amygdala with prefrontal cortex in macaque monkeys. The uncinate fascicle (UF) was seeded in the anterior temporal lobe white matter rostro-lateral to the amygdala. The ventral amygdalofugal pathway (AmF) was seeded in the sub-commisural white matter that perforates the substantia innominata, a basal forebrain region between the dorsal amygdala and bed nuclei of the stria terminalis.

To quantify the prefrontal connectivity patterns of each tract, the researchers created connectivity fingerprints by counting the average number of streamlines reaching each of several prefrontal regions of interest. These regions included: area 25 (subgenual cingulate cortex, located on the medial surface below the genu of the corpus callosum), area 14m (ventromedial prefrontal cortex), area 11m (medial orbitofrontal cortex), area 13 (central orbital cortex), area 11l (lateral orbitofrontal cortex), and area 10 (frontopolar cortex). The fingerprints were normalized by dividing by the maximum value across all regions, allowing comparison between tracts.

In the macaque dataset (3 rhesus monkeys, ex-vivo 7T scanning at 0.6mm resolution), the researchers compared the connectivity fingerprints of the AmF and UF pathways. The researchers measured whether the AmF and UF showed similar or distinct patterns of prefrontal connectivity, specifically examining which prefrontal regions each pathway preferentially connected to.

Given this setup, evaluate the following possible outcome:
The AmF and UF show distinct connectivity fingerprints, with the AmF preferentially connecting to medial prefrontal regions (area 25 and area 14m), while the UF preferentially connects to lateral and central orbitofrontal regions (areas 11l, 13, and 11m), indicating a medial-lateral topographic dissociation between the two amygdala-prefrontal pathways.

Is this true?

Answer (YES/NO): NO